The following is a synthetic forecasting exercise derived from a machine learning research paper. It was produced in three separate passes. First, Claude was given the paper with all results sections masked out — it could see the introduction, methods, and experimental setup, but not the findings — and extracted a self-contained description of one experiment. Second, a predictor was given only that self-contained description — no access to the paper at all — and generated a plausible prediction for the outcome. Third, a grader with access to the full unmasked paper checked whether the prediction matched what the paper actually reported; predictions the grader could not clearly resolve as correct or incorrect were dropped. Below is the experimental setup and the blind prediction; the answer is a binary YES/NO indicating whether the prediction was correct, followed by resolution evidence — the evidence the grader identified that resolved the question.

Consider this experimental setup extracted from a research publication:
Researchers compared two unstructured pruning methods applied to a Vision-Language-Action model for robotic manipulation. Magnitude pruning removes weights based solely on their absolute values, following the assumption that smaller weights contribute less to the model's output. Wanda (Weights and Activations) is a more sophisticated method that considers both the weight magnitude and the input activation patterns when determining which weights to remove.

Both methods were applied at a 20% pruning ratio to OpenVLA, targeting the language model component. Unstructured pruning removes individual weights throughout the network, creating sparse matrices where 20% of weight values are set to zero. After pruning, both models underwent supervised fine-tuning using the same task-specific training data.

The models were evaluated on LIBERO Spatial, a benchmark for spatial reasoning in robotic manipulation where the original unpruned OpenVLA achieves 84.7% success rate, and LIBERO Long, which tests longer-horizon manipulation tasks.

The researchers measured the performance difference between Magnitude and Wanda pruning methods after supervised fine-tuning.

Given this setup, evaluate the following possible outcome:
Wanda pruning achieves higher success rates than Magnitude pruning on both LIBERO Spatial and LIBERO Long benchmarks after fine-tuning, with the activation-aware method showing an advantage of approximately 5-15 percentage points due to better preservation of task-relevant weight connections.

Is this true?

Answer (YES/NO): NO